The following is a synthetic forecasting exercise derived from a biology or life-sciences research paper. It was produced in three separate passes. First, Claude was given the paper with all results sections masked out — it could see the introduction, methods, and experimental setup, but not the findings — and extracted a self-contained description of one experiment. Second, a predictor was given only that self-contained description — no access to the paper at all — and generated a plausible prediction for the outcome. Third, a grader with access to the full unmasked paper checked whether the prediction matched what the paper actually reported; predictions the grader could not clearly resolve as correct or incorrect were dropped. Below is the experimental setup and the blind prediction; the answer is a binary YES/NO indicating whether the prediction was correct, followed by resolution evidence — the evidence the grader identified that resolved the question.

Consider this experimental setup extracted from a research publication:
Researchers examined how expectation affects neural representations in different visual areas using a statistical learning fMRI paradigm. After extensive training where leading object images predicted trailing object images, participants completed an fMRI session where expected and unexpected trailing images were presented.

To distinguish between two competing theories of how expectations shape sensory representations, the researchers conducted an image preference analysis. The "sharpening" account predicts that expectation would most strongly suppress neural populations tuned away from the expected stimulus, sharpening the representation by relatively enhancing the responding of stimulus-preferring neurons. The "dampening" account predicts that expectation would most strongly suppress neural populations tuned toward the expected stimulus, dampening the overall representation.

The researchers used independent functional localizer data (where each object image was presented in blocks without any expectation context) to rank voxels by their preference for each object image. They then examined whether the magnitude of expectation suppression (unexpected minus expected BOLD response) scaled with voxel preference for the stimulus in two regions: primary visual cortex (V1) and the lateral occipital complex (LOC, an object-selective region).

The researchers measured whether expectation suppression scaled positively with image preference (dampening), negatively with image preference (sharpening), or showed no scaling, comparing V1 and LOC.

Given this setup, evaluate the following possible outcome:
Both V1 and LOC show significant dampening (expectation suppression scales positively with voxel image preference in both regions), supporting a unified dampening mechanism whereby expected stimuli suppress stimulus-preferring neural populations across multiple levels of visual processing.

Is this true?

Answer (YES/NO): NO